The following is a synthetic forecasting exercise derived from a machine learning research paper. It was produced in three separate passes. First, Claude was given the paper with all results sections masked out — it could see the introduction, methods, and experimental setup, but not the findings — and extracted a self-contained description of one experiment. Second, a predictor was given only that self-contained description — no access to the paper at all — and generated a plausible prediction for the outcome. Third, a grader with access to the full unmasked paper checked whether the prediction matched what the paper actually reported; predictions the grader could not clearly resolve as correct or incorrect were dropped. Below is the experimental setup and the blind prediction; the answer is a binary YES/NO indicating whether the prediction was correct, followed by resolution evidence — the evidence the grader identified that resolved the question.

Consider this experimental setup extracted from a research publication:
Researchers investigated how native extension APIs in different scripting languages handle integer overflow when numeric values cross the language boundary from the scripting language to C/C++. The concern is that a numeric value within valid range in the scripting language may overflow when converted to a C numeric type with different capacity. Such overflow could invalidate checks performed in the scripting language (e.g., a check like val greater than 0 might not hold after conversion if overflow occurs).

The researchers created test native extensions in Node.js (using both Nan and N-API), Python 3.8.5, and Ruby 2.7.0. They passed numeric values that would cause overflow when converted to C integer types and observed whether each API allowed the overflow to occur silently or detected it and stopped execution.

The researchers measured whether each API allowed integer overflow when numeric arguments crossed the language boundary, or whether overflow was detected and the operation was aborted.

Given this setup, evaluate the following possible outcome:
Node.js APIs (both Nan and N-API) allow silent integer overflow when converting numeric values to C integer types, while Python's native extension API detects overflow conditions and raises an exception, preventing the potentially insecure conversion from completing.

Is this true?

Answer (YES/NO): YES